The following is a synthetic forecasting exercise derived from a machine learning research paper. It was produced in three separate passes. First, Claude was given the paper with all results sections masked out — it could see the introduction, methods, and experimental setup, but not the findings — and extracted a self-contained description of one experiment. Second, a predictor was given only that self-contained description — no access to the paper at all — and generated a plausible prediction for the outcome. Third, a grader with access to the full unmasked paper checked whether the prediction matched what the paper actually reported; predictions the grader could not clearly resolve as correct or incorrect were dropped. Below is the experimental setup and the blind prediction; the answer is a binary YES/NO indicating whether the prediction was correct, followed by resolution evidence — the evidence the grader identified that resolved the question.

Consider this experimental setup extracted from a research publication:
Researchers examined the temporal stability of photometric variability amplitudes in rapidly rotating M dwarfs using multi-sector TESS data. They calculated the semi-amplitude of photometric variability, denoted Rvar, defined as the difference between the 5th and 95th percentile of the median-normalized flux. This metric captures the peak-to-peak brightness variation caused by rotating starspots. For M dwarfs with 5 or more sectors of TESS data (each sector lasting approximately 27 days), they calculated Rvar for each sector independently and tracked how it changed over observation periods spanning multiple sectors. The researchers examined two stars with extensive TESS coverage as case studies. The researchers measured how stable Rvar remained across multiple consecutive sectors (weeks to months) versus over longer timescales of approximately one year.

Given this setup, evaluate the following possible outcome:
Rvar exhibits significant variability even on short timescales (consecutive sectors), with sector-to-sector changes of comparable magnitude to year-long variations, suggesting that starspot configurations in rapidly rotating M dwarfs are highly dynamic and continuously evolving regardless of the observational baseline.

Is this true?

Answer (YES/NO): NO